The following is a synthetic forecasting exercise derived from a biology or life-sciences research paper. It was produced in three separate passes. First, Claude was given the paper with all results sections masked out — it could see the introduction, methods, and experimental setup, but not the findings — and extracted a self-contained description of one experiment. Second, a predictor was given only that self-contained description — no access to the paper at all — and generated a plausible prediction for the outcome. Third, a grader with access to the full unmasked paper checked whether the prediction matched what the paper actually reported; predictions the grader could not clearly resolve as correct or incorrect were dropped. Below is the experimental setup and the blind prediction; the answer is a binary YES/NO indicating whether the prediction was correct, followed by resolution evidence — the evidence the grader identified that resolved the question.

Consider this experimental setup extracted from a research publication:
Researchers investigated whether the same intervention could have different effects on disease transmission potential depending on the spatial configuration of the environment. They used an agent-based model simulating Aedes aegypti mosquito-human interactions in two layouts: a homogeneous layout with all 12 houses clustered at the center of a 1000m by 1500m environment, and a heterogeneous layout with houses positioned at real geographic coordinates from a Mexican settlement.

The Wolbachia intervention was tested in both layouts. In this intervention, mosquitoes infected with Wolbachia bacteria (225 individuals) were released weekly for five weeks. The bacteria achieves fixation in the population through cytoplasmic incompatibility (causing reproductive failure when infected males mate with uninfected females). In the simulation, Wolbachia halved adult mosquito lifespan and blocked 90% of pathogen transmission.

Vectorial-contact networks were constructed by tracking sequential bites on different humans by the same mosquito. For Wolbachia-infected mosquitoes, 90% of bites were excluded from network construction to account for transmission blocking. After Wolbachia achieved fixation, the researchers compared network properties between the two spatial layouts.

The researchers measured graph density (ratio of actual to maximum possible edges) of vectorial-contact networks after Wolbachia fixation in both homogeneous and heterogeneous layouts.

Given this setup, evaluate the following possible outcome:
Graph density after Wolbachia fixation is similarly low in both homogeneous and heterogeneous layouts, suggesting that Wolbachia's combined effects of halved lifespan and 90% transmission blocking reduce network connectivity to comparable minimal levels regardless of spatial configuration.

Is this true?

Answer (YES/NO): NO